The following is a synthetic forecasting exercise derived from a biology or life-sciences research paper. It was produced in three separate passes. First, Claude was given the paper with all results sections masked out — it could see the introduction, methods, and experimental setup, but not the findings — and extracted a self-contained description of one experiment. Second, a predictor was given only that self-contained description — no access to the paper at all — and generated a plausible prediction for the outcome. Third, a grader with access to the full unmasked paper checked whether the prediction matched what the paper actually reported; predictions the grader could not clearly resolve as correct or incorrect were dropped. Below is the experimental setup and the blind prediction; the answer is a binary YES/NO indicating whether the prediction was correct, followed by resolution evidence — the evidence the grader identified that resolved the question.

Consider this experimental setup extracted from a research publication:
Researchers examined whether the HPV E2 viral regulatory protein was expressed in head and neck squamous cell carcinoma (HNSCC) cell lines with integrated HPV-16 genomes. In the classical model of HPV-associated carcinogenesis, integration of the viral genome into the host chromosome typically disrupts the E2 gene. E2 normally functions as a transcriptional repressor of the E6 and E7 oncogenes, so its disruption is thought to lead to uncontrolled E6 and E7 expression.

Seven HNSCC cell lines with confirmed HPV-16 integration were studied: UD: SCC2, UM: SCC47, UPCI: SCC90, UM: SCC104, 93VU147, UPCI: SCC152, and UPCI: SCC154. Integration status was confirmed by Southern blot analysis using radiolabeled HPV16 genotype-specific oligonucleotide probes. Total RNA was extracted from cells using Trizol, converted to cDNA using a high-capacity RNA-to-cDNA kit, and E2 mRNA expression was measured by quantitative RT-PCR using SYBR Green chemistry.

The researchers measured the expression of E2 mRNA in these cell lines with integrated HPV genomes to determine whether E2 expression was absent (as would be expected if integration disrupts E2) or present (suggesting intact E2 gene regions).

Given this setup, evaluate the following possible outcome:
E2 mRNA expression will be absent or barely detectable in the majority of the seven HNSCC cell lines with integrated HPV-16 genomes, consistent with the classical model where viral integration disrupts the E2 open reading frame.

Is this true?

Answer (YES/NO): NO